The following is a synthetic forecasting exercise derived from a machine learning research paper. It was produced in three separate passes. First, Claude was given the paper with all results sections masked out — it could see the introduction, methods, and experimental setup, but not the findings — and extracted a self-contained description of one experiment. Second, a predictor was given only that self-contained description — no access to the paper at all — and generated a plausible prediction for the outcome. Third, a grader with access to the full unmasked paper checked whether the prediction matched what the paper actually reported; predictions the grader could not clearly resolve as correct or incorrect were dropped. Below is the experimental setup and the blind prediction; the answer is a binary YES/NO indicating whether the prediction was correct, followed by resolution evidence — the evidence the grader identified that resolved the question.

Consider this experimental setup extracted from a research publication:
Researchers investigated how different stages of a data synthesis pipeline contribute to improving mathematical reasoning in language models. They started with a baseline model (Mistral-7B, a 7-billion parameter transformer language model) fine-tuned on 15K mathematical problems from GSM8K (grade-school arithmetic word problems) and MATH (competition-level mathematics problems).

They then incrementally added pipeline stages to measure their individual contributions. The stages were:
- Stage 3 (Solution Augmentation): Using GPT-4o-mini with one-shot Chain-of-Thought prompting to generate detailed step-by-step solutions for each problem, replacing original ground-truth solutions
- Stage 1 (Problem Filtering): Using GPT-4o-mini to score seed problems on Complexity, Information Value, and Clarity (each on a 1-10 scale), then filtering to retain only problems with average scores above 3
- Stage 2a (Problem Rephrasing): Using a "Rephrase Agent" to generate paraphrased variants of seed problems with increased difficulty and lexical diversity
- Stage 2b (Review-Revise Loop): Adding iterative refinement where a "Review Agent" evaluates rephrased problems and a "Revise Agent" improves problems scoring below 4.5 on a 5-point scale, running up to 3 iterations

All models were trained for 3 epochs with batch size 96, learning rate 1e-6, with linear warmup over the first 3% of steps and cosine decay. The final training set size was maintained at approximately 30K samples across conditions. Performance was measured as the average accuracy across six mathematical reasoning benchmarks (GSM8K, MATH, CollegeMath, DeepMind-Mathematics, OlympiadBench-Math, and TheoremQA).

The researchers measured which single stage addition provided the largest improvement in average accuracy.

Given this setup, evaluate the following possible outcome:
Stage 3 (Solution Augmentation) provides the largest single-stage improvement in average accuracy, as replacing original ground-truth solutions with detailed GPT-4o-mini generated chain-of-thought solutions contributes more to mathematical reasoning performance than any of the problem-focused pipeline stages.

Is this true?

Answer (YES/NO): YES